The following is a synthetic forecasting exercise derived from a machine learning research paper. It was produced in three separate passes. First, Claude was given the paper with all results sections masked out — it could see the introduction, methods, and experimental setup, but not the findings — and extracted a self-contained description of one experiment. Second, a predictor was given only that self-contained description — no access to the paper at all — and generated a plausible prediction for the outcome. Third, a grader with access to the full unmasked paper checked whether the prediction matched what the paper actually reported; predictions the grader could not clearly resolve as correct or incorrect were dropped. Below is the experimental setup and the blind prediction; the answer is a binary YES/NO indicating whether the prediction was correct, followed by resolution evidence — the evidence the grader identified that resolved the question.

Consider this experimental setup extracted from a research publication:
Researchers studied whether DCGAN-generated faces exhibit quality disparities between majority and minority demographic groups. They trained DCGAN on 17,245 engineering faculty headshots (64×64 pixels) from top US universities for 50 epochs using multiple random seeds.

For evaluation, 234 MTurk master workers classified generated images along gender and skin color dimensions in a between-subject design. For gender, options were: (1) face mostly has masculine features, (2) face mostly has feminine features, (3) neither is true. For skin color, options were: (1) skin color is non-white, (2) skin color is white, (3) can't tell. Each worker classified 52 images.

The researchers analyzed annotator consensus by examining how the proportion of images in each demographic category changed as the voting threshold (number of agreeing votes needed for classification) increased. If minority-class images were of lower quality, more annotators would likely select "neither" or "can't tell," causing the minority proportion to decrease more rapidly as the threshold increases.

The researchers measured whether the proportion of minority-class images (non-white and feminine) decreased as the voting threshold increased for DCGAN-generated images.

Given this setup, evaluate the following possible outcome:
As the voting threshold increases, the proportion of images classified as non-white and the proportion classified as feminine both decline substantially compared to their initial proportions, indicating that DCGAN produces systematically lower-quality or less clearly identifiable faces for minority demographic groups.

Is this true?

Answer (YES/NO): YES